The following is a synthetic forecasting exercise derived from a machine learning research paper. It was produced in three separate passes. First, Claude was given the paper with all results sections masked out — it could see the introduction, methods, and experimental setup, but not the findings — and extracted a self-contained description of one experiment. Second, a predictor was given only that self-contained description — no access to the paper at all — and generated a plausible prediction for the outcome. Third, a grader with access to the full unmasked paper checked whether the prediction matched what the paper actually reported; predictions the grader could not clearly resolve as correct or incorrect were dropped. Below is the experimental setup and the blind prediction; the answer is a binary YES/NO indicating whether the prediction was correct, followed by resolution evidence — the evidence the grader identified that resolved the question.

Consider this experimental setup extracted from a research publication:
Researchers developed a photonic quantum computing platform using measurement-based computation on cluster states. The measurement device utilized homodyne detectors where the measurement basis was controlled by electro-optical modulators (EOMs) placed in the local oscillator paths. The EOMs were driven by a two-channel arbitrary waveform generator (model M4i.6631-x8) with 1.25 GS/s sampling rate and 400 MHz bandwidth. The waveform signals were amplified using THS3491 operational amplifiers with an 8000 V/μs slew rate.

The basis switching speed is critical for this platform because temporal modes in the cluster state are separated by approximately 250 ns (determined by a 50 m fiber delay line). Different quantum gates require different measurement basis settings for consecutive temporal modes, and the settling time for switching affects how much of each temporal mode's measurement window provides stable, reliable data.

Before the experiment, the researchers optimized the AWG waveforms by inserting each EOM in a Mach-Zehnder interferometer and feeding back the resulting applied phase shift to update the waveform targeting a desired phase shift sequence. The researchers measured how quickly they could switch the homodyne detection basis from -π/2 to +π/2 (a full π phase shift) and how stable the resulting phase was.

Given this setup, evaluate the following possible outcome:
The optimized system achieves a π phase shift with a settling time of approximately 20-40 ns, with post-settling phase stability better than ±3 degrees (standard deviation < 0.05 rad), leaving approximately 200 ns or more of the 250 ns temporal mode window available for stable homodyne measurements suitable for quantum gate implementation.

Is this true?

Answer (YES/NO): NO